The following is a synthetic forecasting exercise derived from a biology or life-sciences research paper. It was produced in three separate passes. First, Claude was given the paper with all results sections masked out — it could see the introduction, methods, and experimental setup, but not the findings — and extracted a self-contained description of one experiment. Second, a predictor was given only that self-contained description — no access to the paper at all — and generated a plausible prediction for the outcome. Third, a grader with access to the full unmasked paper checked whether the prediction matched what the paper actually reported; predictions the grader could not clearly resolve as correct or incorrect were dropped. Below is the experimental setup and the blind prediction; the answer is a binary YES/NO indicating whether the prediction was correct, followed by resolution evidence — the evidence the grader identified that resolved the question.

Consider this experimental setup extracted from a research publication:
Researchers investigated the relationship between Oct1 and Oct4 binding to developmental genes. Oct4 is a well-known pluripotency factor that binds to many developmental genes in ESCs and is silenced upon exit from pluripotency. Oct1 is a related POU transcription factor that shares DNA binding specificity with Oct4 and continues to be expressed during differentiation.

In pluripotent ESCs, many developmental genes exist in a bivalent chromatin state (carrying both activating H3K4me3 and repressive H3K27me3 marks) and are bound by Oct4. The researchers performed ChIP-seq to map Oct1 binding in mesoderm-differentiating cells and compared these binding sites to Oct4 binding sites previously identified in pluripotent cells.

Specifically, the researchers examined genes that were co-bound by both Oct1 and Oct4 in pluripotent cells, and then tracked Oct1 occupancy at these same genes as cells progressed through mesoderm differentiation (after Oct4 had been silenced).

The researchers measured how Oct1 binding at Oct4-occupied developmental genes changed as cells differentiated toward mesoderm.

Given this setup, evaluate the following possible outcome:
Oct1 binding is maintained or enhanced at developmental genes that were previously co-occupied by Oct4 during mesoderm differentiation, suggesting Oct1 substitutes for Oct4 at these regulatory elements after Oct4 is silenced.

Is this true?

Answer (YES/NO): YES